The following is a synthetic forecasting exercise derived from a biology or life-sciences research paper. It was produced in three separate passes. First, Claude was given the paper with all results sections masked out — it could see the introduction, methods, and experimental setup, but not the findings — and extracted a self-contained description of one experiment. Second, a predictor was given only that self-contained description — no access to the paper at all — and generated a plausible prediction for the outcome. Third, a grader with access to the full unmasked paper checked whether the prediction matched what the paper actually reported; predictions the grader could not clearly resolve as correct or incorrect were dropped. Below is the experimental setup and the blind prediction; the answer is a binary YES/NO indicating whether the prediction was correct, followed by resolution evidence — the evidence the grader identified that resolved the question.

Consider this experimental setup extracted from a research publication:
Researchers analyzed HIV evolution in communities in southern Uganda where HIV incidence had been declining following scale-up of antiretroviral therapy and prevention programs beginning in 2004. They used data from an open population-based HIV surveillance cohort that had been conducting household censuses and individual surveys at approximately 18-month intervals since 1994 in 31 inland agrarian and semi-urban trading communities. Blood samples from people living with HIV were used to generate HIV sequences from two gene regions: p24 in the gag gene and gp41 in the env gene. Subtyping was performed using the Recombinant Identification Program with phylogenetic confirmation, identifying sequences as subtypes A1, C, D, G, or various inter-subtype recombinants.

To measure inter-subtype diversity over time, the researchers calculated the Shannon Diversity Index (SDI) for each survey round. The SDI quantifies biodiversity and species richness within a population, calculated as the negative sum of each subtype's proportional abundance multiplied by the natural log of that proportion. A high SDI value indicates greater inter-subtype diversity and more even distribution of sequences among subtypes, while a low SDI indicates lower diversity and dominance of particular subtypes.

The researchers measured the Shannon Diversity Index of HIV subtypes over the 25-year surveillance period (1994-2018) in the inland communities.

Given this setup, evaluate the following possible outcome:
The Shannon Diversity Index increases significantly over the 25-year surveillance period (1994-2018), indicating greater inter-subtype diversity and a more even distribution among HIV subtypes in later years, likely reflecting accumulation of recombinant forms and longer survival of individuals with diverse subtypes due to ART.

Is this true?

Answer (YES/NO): YES